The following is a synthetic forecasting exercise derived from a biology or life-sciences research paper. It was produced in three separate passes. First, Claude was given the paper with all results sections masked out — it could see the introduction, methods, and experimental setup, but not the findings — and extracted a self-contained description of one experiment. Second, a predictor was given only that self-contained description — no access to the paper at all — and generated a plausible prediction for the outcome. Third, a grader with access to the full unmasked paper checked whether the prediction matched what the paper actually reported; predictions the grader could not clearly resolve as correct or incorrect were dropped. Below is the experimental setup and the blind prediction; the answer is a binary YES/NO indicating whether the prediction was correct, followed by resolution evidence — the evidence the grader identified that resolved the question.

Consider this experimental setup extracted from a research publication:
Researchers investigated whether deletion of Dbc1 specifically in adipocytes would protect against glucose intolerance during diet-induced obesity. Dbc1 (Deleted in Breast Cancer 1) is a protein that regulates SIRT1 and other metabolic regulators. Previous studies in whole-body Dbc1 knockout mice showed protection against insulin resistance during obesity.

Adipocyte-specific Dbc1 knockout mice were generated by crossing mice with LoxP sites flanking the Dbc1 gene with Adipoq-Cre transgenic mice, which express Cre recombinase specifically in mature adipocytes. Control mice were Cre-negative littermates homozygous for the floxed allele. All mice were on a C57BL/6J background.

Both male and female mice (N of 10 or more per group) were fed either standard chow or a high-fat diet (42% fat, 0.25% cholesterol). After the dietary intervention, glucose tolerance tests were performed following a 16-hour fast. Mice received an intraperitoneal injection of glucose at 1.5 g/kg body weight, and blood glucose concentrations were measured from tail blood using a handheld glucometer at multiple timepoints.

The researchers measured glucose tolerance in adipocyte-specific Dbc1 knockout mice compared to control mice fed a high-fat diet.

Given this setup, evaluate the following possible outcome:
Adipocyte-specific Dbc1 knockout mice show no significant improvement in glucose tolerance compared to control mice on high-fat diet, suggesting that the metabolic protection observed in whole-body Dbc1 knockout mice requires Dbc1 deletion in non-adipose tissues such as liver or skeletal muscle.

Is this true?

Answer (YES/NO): YES